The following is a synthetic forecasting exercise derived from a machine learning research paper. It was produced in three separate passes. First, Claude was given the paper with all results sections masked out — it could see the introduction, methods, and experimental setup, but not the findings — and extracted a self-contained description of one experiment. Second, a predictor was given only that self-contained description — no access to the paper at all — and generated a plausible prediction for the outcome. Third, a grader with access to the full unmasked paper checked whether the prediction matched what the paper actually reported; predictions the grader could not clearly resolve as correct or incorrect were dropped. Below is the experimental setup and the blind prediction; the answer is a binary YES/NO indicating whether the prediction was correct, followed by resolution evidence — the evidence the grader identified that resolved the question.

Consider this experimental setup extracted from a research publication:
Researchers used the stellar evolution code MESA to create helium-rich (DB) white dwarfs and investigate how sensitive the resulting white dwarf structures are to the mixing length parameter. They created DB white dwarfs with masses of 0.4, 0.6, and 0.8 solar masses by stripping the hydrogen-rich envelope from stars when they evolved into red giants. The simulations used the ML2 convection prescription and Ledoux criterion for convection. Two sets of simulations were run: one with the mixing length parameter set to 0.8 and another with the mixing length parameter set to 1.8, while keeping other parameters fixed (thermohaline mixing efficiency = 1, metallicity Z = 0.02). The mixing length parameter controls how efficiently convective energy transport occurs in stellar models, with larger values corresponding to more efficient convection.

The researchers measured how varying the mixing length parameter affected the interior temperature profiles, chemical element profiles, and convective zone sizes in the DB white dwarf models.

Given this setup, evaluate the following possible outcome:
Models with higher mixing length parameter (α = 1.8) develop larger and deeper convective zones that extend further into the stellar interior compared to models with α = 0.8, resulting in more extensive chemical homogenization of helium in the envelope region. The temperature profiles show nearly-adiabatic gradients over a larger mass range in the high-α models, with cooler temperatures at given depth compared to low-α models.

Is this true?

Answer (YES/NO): NO